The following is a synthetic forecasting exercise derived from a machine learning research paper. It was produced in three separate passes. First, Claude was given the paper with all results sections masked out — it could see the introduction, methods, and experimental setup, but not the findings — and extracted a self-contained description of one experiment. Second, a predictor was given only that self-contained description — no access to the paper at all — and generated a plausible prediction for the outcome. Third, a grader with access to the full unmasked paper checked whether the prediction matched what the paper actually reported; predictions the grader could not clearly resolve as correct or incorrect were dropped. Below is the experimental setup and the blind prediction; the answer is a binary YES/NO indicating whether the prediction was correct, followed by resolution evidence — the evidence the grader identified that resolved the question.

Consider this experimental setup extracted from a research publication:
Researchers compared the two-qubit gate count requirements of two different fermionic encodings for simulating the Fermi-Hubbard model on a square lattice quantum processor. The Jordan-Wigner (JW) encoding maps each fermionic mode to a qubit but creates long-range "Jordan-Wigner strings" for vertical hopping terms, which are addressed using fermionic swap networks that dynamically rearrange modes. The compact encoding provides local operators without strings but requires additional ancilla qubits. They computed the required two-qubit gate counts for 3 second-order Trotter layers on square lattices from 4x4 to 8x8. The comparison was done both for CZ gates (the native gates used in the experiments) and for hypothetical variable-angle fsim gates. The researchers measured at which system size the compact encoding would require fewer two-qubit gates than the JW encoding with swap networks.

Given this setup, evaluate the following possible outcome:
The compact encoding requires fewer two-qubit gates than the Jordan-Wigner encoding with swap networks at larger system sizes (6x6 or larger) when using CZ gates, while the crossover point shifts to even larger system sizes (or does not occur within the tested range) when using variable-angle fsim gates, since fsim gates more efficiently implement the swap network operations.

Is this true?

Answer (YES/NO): NO